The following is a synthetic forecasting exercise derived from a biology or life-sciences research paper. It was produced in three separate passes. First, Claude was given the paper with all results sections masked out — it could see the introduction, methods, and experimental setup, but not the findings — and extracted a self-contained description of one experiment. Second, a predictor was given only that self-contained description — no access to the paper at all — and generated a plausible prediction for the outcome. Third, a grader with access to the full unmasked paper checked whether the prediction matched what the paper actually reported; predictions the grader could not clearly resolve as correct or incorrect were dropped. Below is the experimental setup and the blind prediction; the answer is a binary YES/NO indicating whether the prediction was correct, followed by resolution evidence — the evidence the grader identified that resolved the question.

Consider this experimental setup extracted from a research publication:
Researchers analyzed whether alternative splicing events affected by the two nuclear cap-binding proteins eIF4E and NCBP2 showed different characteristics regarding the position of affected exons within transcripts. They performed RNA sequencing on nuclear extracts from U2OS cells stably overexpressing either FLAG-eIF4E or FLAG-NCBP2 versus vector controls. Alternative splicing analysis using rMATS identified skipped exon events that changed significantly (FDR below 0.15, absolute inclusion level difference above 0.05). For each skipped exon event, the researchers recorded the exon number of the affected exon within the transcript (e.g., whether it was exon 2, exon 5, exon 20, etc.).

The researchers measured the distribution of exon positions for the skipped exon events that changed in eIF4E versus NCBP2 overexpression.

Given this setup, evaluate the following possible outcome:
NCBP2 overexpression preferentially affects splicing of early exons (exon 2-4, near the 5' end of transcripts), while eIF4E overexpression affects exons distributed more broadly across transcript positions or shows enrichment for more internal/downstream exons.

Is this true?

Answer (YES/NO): NO